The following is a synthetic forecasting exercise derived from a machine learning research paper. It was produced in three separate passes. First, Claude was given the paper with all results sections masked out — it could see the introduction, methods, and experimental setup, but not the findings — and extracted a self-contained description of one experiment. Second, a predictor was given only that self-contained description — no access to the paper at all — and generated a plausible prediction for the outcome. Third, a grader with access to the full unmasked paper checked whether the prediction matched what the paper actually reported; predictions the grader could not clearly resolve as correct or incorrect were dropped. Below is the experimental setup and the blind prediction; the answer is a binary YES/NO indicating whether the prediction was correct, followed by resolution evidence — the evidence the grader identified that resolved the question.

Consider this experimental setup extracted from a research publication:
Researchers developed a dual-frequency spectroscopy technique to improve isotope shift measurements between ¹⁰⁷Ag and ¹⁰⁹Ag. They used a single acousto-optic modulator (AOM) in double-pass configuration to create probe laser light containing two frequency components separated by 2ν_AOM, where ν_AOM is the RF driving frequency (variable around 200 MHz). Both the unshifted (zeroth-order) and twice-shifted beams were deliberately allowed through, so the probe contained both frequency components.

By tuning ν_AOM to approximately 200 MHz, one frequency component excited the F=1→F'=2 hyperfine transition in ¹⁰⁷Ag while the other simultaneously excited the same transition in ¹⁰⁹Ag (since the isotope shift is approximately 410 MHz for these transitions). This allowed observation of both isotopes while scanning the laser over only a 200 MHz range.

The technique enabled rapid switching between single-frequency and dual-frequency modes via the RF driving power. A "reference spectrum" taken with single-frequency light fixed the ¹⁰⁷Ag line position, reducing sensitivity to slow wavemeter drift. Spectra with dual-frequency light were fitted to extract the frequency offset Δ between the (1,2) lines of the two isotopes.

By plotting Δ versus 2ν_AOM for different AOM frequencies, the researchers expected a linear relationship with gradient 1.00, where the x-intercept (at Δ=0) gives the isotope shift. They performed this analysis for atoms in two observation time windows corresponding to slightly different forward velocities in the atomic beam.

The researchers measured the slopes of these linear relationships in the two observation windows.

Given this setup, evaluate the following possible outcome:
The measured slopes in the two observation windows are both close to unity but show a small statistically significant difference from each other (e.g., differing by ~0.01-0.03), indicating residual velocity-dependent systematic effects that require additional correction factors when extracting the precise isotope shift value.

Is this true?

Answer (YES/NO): NO